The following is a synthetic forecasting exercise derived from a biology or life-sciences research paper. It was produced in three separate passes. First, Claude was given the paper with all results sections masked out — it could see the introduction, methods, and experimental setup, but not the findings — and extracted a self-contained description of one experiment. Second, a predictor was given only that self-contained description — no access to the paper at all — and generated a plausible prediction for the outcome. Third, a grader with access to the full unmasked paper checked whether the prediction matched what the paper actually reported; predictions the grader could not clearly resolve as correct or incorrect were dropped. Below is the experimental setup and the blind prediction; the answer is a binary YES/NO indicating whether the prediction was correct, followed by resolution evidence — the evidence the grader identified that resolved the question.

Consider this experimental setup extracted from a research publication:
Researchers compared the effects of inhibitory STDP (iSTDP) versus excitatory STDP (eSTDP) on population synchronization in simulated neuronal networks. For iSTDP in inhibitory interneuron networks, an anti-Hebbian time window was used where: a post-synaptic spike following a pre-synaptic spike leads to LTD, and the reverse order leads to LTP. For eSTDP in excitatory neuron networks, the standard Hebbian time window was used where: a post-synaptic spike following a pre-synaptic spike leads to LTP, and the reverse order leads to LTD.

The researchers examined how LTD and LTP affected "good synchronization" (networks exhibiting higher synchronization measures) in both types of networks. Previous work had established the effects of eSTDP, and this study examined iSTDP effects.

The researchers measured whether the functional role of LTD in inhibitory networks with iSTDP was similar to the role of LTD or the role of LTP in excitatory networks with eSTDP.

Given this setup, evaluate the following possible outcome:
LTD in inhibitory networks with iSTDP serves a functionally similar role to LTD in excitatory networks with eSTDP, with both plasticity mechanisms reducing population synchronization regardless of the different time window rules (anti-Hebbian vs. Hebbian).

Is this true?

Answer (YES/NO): NO